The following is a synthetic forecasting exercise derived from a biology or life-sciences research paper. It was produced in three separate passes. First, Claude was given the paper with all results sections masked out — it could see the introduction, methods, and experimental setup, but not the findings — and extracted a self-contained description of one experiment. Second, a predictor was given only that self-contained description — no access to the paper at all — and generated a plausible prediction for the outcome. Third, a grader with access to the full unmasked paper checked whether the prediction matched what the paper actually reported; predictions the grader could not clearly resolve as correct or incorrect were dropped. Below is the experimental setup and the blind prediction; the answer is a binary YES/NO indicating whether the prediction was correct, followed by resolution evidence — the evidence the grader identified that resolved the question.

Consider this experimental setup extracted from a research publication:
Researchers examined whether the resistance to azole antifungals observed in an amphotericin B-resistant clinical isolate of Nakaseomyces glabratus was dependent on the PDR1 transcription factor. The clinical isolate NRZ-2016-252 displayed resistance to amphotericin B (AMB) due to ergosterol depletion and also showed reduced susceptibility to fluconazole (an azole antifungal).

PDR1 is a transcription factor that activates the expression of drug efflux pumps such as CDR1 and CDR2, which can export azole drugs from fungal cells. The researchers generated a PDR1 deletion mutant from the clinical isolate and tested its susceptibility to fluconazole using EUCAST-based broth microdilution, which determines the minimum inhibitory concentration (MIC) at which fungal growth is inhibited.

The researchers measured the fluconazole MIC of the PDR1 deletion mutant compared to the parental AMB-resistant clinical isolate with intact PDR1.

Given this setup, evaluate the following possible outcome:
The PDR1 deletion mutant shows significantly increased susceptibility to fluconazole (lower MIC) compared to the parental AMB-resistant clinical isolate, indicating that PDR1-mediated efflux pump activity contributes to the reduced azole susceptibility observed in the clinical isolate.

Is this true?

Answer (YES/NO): YES